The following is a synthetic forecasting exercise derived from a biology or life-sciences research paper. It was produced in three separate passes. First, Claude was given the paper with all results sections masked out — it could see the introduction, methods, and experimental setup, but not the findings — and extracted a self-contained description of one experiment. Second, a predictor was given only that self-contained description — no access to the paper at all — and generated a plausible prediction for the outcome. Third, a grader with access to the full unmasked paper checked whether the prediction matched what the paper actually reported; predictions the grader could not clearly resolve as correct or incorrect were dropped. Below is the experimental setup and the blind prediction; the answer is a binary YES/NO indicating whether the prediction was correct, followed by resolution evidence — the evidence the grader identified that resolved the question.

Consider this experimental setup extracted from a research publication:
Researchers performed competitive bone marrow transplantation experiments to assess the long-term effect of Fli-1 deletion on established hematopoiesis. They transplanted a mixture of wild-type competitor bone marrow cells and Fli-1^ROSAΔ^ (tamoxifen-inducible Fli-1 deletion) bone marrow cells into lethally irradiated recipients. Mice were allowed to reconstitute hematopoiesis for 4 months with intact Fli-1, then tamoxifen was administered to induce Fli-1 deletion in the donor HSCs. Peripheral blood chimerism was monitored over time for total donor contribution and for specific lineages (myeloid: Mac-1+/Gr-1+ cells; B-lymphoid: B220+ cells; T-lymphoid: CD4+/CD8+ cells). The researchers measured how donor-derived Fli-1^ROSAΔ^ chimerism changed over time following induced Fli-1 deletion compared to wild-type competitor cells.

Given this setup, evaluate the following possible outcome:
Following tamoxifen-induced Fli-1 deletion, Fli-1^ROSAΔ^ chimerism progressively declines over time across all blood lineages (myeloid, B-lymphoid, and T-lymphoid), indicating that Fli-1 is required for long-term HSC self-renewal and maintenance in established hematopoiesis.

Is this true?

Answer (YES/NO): YES